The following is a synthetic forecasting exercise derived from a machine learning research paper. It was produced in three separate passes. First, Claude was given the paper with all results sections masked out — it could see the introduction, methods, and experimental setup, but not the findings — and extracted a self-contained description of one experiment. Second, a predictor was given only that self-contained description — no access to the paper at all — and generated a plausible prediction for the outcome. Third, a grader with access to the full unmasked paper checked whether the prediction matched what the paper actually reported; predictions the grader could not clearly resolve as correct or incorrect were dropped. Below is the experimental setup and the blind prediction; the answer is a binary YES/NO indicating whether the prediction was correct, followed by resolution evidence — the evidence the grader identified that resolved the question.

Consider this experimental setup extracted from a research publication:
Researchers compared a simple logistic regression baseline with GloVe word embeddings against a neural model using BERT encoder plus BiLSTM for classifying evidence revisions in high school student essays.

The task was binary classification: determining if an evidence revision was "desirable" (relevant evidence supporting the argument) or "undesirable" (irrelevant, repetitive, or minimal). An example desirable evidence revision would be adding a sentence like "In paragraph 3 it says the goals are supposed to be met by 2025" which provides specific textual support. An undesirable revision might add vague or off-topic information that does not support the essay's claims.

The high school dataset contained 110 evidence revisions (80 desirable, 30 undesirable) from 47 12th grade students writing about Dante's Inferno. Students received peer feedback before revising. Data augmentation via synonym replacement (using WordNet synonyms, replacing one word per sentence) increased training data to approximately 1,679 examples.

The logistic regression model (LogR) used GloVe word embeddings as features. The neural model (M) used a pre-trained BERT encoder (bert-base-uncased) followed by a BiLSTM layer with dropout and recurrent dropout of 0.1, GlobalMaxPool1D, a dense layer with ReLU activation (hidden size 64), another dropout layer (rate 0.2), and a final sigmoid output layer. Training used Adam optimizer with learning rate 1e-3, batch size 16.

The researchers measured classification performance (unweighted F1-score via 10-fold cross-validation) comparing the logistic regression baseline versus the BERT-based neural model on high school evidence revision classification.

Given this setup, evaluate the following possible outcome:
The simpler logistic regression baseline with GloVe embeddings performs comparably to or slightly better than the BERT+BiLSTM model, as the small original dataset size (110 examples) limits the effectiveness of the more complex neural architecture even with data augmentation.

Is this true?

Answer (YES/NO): YES